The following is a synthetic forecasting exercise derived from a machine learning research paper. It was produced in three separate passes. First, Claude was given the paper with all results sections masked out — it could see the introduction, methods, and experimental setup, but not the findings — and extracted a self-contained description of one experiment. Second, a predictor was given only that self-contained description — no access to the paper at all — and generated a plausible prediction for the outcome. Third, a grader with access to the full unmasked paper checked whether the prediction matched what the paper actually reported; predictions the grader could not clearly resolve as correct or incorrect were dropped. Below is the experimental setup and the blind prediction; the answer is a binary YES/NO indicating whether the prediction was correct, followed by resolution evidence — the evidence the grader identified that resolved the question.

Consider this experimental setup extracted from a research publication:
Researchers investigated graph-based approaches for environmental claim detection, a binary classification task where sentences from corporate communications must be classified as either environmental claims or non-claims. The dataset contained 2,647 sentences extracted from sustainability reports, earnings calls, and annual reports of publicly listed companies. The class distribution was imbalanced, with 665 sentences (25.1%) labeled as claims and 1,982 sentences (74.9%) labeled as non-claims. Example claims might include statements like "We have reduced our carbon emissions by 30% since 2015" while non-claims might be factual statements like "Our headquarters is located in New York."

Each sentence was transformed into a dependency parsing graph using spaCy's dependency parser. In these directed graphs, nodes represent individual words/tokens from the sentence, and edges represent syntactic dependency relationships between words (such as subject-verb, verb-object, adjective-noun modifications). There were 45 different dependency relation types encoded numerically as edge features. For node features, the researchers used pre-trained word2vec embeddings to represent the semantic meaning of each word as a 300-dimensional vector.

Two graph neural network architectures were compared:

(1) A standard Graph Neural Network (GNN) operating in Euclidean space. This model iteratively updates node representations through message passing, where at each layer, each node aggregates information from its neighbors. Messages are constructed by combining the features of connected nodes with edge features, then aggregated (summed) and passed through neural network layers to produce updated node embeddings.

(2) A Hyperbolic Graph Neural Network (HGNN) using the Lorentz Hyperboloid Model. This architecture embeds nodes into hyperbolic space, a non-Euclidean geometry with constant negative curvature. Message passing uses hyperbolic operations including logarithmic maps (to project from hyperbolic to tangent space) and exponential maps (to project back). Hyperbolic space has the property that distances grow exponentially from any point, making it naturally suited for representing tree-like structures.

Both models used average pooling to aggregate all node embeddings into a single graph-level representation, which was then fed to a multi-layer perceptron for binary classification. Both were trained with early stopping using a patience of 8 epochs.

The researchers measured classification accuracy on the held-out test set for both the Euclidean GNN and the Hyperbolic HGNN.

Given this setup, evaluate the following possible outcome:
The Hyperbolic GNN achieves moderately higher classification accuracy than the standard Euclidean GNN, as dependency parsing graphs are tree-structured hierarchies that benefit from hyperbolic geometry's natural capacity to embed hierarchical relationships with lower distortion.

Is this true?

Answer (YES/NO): NO